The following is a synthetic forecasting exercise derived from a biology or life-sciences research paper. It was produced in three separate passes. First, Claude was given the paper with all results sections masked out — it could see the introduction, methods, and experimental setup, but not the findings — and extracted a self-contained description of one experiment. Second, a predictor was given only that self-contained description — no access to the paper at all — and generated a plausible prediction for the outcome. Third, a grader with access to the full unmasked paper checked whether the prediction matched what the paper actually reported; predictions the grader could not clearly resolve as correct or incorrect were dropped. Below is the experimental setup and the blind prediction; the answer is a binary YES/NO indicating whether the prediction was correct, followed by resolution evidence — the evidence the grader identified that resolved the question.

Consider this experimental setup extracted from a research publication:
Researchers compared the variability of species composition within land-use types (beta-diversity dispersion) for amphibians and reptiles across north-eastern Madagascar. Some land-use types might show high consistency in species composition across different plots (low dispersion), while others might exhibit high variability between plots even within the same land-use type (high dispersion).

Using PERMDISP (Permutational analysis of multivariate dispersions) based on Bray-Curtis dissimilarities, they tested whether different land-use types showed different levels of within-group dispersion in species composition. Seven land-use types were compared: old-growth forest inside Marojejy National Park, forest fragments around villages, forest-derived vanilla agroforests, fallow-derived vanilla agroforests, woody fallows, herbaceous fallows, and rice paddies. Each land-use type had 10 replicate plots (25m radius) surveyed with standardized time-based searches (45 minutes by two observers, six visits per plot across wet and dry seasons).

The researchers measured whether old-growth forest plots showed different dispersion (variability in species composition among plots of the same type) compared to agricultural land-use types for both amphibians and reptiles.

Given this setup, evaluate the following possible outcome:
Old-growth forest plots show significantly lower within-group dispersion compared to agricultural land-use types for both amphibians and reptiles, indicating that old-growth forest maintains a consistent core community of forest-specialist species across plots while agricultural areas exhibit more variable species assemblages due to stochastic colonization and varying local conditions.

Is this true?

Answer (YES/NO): NO